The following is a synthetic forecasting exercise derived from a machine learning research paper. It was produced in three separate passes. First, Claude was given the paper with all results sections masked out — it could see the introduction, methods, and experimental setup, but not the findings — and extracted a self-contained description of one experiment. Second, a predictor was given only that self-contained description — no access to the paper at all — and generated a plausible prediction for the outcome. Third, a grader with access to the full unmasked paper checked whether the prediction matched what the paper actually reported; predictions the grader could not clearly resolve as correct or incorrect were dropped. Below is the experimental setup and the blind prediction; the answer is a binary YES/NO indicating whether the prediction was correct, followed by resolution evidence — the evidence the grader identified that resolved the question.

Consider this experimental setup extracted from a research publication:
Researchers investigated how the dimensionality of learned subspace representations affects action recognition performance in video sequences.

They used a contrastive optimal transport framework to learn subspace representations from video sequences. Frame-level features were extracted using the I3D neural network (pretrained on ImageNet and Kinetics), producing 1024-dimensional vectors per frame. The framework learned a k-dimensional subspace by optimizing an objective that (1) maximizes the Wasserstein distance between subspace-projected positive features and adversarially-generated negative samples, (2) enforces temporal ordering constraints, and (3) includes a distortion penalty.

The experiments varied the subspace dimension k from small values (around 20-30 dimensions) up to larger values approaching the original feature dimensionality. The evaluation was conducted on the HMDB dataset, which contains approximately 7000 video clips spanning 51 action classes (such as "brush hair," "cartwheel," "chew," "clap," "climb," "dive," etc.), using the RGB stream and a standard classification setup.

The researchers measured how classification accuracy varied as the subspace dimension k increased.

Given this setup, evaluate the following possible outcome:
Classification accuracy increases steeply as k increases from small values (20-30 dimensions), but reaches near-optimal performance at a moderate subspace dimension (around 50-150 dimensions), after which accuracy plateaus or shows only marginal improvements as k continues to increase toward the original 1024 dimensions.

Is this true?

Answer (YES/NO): NO